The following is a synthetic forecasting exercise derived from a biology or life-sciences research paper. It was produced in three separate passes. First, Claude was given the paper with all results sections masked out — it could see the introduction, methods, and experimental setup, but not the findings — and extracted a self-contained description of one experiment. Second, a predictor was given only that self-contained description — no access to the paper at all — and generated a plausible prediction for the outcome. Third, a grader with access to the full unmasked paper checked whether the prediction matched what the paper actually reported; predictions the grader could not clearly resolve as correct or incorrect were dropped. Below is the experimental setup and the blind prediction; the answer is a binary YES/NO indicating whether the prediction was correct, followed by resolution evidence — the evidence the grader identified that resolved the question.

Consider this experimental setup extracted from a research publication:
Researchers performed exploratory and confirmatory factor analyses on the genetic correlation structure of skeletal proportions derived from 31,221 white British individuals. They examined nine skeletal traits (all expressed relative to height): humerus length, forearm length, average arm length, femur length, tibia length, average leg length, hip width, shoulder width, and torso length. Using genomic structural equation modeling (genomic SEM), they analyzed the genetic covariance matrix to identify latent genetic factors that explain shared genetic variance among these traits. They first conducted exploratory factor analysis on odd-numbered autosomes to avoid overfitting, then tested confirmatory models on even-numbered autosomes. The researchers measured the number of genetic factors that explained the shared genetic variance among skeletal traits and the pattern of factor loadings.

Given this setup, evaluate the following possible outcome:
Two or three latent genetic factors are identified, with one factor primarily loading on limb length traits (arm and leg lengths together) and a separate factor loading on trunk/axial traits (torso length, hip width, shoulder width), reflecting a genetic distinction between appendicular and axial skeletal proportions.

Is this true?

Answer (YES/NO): NO